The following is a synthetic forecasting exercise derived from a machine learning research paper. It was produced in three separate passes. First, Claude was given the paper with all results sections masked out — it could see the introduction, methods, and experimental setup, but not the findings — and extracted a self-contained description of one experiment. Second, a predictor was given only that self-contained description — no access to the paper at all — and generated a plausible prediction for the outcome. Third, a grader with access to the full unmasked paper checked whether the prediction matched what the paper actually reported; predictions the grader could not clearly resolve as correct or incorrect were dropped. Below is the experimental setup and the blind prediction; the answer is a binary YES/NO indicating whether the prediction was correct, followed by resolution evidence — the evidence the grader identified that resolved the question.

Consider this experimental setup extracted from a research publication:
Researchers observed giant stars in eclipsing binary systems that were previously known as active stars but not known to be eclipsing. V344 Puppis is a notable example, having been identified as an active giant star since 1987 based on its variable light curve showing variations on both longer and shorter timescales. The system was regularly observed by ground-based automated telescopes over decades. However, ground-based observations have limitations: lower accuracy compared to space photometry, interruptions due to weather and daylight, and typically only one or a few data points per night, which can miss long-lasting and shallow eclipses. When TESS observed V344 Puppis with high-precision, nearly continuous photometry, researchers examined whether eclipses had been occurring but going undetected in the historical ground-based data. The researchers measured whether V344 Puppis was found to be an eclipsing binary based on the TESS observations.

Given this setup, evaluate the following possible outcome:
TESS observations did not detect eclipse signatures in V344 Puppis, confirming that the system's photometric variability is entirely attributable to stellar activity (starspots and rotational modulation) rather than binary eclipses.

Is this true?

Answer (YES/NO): NO